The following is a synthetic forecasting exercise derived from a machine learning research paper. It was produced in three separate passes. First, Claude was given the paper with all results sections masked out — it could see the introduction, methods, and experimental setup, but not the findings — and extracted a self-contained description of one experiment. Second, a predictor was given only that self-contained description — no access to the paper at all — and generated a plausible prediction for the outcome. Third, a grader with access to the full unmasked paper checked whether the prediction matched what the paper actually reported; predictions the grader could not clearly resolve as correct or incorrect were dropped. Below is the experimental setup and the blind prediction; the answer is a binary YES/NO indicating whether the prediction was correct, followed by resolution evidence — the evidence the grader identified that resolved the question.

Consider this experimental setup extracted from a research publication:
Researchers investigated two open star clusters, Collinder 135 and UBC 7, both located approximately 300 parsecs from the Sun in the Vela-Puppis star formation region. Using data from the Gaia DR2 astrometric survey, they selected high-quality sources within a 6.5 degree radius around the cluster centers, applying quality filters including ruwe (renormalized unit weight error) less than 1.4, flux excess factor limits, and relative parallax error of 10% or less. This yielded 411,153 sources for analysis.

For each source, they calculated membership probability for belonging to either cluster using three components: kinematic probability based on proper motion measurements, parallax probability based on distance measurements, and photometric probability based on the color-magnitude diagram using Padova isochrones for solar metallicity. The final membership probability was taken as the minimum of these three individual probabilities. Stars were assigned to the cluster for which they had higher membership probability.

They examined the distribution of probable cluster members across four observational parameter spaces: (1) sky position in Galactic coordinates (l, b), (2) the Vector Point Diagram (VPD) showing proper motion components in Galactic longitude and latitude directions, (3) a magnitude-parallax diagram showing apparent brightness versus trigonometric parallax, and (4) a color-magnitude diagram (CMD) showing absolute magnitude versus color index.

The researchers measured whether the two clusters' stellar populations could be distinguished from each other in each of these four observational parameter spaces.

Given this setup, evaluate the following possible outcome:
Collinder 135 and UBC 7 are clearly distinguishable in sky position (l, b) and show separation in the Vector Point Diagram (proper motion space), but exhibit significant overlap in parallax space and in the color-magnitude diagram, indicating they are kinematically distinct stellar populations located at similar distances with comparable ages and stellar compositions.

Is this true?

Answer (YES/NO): NO